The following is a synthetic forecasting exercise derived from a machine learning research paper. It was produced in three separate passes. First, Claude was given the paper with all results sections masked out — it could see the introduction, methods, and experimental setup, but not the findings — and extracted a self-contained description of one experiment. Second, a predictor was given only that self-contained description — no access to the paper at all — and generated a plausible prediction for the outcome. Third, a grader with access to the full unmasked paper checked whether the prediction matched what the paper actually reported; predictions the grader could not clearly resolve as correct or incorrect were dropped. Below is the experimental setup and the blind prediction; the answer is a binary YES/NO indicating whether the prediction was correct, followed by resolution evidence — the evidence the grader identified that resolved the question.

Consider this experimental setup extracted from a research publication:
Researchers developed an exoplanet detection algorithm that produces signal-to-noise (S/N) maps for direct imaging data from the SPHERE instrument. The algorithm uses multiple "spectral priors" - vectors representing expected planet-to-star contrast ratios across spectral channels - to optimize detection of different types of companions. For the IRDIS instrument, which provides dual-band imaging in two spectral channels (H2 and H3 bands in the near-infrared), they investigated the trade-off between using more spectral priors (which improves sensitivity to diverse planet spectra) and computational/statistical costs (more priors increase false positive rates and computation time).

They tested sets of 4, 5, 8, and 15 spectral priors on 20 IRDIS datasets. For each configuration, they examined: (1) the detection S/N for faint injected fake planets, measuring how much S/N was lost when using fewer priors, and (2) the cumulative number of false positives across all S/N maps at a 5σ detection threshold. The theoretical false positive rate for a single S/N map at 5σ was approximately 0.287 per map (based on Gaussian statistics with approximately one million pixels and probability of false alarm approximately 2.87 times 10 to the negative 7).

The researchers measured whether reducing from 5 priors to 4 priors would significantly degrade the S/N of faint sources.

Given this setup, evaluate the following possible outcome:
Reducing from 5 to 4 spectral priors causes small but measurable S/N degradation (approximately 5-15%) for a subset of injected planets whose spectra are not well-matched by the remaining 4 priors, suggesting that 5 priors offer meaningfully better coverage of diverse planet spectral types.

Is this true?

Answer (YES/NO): NO